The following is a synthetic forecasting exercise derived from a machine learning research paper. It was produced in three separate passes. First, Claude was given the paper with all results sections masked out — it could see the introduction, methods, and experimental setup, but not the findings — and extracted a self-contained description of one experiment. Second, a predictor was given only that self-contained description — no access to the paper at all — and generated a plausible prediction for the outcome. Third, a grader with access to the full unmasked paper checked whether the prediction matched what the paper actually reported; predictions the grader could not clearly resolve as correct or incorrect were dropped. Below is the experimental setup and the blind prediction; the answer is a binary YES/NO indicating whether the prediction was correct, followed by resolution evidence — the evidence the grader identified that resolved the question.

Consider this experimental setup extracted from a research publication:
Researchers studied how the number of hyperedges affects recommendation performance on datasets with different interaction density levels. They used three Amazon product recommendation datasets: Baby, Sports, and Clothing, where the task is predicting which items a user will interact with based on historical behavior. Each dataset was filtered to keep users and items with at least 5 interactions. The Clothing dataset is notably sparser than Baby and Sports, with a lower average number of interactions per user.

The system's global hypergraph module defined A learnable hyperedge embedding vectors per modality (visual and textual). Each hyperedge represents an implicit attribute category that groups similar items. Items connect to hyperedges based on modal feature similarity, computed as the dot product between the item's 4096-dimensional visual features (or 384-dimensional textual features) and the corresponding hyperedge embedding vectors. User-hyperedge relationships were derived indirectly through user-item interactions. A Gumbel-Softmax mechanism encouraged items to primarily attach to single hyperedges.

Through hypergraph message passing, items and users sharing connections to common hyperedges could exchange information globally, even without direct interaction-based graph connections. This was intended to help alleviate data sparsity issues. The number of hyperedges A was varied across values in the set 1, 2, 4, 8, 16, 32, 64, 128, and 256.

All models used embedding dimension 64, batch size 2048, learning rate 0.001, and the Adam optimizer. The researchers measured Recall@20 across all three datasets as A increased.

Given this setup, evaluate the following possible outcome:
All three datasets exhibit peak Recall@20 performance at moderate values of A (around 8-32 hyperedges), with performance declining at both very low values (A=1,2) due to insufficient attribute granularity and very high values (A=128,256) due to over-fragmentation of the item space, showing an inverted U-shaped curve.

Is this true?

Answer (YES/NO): NO